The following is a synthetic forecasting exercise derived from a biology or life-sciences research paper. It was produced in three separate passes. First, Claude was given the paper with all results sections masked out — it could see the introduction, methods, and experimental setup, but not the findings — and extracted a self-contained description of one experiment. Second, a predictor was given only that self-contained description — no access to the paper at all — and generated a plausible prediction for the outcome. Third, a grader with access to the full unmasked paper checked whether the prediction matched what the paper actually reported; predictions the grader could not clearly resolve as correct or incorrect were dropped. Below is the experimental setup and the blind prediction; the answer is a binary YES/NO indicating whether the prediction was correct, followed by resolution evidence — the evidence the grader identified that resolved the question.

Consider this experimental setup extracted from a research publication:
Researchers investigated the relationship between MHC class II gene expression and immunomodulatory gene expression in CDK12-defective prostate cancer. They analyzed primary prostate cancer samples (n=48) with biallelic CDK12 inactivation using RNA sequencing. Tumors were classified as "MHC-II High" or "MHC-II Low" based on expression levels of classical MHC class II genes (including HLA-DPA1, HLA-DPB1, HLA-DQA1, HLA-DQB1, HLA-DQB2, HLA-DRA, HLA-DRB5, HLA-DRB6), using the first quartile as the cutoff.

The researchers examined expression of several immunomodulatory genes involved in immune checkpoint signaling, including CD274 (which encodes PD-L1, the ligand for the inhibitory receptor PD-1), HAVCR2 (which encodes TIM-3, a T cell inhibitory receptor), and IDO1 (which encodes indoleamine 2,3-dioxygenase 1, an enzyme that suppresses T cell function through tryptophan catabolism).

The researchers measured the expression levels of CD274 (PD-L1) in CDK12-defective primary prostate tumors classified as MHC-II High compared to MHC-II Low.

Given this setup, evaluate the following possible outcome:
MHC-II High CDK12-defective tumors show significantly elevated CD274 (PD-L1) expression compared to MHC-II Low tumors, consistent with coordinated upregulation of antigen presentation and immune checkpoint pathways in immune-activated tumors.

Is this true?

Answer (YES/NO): YES